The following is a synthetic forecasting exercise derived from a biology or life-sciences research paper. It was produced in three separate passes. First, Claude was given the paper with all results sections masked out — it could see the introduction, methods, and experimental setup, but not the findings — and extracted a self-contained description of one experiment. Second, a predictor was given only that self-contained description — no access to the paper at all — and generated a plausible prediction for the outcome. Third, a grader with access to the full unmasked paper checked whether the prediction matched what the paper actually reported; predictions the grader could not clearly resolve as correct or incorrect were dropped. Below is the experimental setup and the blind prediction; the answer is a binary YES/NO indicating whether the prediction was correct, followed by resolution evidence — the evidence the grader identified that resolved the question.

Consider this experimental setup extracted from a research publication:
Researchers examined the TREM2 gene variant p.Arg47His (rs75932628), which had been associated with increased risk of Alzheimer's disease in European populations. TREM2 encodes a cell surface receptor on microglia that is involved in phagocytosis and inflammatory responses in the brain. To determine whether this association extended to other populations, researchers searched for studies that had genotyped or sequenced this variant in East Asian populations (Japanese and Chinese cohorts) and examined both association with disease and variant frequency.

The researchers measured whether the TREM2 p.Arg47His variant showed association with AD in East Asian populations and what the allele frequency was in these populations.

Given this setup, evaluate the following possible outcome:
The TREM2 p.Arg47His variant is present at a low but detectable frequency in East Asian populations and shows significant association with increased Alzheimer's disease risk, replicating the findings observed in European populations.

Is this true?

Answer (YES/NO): NO